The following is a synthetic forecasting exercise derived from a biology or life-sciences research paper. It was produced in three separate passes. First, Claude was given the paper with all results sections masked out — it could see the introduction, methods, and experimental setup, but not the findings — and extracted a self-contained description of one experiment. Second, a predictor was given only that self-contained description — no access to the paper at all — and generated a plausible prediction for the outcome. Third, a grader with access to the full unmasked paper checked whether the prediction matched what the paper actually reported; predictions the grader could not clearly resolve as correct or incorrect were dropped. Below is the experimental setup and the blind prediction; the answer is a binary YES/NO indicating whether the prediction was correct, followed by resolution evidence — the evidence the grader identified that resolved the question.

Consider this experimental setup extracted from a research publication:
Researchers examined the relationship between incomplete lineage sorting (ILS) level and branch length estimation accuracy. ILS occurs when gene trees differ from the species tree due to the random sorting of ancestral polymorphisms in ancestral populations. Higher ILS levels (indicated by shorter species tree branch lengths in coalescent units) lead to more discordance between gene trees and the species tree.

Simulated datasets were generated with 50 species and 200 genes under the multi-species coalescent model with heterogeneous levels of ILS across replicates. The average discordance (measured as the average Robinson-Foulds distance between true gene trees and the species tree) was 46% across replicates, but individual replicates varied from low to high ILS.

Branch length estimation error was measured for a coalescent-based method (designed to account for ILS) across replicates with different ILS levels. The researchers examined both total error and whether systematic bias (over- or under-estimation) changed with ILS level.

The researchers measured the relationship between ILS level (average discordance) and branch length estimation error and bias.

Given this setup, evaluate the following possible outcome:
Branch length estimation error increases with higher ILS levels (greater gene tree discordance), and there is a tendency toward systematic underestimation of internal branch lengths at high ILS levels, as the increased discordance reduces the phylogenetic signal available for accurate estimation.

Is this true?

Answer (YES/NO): NO